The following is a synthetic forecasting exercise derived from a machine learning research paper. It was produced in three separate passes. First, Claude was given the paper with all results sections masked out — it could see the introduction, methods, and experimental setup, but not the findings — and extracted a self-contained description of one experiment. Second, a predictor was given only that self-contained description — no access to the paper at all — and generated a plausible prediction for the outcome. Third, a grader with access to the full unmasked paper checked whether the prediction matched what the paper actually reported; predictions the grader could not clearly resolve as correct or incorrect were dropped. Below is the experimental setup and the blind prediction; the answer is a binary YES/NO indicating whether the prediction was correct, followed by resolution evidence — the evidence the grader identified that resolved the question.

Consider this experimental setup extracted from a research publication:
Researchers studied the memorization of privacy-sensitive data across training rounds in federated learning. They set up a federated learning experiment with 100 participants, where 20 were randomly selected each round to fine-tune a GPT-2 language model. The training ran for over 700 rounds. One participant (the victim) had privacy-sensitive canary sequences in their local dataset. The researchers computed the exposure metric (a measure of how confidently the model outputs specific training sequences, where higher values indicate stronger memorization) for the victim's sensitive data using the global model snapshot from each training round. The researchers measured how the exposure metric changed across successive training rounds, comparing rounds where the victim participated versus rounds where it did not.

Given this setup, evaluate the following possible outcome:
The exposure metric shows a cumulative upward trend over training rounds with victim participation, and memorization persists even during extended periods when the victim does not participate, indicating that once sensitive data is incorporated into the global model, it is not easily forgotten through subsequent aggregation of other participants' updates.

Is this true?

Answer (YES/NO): NO